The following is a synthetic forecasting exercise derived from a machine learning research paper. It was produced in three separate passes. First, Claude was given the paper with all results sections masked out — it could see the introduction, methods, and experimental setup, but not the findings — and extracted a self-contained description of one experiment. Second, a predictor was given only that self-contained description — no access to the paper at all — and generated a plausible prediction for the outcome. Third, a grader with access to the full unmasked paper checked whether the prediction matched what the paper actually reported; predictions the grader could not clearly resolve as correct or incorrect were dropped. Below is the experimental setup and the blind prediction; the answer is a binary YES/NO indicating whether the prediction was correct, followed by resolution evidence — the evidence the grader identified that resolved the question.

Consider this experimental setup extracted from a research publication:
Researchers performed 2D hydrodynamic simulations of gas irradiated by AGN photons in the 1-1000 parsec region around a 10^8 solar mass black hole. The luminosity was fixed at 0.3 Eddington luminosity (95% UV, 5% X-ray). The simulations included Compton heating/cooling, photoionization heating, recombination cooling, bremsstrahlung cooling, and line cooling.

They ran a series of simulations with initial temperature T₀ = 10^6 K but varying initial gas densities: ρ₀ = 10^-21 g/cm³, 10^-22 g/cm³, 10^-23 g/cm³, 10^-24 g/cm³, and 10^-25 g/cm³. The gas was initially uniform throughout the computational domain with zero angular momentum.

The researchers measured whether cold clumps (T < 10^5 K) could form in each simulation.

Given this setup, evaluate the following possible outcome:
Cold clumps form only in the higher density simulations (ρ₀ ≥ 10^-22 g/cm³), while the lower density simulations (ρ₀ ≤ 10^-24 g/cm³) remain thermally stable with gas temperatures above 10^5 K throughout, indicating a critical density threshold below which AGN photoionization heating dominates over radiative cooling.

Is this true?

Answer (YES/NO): NO